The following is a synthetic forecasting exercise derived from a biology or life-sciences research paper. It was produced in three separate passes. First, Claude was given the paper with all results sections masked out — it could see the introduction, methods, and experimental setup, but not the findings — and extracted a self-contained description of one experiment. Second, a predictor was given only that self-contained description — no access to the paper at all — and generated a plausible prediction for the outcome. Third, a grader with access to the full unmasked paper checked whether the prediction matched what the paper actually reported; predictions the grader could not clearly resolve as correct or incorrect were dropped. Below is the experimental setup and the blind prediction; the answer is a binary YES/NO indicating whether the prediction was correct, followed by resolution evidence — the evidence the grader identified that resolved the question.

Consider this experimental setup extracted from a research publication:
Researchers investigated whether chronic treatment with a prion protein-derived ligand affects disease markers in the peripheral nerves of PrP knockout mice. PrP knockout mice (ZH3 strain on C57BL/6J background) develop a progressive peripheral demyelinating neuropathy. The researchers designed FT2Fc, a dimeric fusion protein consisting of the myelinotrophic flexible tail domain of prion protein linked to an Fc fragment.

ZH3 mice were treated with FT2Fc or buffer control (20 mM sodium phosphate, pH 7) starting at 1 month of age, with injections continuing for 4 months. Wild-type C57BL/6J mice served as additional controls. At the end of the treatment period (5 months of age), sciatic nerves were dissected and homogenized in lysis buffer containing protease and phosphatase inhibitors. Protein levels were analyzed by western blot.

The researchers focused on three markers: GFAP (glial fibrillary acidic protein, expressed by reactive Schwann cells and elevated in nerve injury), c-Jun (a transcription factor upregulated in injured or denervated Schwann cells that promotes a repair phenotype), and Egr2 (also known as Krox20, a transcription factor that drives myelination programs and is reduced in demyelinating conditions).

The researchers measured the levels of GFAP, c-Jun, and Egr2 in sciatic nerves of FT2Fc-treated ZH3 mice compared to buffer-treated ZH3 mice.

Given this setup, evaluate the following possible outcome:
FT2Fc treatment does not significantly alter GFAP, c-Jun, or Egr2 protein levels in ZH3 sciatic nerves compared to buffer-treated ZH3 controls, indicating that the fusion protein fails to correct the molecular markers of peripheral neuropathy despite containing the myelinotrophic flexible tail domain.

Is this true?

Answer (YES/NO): YES